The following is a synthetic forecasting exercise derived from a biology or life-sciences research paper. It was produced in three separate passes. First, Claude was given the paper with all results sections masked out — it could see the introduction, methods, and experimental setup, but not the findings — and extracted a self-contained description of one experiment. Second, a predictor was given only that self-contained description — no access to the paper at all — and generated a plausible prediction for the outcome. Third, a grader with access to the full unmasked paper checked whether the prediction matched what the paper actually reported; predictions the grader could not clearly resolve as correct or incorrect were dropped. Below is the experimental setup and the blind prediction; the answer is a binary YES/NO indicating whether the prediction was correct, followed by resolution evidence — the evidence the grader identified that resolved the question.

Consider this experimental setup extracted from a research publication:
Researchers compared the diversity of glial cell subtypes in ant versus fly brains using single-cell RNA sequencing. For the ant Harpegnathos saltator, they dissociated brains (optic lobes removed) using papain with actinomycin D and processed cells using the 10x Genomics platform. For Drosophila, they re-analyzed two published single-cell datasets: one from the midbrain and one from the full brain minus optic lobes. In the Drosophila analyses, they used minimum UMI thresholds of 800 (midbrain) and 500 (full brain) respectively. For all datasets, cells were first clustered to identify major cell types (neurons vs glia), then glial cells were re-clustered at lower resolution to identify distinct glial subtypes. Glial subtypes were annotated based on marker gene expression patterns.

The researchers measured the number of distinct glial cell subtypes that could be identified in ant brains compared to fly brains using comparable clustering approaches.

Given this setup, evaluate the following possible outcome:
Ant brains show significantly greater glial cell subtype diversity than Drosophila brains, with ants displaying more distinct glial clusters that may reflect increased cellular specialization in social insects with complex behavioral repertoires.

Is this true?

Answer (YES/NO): YES